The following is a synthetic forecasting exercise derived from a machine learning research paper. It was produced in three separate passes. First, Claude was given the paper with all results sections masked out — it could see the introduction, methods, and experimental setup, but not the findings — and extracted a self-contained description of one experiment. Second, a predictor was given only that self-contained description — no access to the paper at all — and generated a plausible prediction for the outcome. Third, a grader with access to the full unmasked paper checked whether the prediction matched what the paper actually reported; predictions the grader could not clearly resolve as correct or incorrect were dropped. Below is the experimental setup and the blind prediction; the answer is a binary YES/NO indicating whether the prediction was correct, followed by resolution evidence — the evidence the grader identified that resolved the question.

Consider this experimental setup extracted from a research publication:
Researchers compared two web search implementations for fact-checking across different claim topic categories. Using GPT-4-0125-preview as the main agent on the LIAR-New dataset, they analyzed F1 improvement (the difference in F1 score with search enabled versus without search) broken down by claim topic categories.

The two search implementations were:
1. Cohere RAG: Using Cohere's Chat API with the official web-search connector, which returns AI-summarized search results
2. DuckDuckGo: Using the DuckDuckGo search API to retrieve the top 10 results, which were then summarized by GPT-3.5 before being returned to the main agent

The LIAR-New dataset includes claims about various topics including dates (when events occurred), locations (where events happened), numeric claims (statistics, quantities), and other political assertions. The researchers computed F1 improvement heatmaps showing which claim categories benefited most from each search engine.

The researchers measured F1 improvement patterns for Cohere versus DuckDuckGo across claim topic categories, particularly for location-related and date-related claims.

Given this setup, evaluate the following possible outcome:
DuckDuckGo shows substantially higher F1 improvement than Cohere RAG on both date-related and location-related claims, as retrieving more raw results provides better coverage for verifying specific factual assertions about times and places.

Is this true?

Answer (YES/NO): NO